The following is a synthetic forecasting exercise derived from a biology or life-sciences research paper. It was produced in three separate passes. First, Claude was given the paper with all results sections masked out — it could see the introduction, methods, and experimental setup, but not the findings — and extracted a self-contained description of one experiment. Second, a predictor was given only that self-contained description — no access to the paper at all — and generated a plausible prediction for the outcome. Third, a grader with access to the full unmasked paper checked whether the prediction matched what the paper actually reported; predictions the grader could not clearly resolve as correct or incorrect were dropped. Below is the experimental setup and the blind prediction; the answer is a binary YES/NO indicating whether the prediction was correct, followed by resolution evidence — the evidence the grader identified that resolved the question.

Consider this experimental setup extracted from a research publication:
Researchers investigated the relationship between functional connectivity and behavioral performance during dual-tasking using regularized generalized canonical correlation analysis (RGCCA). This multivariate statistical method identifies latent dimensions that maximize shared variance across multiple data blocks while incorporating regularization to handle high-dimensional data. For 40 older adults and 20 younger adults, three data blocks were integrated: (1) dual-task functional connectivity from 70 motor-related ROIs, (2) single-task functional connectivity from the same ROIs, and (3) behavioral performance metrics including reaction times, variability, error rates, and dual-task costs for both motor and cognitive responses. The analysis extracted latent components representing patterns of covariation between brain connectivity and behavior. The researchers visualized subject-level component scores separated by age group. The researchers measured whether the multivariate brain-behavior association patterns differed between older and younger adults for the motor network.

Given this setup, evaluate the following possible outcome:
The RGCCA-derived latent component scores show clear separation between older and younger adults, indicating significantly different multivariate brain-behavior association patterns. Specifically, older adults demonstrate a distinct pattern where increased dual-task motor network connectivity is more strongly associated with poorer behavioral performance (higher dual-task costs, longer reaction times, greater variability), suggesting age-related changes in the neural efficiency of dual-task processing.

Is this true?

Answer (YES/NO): NO